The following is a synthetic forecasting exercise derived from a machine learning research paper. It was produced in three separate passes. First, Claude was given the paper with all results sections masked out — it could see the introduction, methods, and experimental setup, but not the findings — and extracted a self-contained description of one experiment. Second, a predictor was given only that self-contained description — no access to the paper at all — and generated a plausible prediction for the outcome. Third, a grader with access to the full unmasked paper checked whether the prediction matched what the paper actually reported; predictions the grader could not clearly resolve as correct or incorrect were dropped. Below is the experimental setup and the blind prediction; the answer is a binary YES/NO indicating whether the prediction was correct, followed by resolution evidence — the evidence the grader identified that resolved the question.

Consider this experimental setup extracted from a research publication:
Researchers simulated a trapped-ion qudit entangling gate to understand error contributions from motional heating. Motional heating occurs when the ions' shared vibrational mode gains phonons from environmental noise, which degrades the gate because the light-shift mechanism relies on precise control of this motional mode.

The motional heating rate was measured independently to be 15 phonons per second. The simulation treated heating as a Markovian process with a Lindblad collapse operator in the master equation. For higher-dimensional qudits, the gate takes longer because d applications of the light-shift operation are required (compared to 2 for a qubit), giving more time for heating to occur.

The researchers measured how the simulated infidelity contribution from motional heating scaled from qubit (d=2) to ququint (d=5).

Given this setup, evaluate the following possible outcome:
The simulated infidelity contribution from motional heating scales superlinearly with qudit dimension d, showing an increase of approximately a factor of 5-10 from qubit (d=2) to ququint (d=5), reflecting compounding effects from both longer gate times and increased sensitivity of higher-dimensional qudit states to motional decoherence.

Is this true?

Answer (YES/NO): YES